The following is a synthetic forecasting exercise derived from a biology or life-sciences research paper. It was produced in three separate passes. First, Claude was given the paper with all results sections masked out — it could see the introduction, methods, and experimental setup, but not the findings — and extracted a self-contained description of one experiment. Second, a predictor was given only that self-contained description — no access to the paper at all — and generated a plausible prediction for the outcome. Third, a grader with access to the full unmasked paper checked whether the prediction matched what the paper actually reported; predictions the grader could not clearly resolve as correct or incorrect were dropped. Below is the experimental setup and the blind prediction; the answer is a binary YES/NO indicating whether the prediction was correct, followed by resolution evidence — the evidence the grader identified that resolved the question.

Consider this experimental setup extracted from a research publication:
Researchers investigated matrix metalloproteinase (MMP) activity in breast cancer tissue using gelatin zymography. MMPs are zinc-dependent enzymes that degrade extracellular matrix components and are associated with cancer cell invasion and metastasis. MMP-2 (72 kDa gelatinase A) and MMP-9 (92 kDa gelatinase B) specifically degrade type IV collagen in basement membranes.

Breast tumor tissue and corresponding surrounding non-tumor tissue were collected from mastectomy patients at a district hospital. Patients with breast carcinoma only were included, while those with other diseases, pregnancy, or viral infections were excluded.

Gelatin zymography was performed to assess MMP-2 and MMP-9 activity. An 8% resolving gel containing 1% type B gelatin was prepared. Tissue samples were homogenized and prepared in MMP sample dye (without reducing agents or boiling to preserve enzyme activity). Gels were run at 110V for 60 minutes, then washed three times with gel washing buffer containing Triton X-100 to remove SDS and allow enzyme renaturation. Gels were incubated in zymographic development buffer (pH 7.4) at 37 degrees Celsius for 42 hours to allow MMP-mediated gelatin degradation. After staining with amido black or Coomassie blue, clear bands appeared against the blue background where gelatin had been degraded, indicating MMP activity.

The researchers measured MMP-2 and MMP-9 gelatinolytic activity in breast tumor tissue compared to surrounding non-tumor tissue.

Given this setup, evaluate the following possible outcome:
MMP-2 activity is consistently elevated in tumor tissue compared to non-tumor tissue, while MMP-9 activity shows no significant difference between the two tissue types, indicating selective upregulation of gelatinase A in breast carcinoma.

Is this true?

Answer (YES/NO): NO